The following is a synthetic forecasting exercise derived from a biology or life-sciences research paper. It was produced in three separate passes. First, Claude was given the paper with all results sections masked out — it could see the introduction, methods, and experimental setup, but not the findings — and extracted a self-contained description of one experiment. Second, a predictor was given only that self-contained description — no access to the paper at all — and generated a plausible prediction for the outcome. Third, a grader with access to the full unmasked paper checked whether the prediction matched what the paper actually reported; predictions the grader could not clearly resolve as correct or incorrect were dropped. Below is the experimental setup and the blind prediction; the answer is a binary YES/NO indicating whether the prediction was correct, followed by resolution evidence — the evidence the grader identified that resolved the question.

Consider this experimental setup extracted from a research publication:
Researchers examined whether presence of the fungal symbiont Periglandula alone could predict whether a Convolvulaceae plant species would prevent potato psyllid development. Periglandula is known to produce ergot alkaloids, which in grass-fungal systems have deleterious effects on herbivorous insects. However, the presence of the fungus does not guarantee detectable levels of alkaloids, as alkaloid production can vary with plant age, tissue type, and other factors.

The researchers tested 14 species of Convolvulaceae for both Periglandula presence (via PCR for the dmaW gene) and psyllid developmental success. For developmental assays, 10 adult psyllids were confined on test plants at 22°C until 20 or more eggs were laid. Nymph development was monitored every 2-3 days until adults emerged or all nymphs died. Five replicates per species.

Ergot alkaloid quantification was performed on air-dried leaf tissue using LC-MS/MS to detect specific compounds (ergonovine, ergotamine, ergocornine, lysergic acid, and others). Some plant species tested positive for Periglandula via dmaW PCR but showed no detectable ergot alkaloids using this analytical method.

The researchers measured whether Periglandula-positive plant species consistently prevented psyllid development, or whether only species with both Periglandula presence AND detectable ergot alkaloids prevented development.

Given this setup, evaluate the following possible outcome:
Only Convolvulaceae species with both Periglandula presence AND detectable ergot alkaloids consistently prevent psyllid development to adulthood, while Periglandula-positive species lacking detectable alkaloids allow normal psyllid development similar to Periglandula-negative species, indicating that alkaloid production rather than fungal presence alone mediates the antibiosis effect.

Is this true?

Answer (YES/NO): NO